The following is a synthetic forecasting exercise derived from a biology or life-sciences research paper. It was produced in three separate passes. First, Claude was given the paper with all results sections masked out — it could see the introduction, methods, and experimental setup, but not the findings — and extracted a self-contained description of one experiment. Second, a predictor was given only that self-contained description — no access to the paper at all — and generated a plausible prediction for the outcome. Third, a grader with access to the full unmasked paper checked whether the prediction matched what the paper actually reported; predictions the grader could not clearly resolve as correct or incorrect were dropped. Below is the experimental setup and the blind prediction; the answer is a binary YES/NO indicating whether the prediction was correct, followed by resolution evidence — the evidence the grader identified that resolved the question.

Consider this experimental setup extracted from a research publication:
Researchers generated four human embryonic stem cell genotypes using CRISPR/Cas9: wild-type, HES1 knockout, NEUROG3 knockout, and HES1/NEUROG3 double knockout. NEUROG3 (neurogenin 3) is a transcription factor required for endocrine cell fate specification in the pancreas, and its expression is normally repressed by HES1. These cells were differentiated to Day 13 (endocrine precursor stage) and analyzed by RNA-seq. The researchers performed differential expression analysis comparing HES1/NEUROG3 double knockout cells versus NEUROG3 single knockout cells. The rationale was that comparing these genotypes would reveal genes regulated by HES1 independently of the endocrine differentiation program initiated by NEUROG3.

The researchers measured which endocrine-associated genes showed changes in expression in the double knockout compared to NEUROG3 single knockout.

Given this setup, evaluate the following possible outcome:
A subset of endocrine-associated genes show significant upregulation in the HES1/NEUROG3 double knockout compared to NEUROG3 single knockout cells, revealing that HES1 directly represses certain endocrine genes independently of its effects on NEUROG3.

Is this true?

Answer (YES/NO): YES